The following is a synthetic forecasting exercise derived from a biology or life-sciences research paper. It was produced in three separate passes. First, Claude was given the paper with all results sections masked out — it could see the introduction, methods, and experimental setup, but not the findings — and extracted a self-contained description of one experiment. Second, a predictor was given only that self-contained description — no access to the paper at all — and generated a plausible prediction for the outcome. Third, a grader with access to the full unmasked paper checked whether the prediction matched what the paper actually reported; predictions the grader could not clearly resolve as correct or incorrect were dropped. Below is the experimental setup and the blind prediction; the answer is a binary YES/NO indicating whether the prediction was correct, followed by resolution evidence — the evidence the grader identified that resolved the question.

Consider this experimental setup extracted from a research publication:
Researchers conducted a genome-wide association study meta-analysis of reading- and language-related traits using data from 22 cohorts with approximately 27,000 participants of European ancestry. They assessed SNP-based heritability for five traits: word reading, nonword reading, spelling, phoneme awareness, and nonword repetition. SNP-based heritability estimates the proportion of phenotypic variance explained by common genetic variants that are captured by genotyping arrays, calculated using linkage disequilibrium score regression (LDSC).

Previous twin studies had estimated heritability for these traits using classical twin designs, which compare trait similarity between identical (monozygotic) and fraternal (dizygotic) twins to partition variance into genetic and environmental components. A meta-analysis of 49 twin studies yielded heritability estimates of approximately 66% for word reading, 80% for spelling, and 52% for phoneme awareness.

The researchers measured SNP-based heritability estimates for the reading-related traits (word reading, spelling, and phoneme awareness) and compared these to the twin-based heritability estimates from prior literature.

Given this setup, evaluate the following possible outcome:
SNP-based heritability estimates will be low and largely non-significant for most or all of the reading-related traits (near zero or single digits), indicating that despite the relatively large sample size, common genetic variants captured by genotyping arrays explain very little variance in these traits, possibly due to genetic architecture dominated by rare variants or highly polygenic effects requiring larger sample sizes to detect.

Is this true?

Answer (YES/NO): NO